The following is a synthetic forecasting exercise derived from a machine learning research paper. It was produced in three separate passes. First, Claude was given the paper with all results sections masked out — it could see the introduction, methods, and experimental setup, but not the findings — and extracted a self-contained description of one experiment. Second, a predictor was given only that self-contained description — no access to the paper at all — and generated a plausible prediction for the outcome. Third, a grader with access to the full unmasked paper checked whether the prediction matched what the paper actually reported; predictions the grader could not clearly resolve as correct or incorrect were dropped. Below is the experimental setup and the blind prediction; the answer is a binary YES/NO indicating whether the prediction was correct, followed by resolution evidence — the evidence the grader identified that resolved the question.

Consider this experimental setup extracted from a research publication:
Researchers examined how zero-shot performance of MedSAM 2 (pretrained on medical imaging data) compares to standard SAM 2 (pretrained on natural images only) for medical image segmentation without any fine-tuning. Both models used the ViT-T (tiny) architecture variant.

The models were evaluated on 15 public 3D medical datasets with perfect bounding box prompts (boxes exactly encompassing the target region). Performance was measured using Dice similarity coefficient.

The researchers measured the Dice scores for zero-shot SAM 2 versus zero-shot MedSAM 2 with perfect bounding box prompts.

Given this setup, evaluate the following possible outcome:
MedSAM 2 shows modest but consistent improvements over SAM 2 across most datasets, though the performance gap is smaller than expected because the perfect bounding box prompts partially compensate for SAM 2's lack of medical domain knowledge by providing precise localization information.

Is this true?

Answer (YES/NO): NO